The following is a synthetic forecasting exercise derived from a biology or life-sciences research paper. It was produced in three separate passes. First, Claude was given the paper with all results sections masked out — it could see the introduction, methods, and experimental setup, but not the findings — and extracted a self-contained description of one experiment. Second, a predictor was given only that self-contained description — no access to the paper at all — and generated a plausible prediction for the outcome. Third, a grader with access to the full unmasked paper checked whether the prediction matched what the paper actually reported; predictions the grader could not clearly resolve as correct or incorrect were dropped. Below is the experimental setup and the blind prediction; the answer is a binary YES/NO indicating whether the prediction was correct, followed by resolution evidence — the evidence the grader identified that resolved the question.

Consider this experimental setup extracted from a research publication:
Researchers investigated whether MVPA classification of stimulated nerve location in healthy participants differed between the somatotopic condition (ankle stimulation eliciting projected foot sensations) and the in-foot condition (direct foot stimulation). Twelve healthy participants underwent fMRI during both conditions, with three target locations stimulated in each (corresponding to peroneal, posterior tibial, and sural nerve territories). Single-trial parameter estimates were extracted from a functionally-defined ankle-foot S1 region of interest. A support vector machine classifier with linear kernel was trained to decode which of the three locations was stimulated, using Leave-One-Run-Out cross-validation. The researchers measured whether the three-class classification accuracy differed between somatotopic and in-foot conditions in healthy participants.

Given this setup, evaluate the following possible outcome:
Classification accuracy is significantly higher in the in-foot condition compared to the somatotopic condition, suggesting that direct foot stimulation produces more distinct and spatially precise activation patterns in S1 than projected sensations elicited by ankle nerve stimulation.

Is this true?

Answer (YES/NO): NO